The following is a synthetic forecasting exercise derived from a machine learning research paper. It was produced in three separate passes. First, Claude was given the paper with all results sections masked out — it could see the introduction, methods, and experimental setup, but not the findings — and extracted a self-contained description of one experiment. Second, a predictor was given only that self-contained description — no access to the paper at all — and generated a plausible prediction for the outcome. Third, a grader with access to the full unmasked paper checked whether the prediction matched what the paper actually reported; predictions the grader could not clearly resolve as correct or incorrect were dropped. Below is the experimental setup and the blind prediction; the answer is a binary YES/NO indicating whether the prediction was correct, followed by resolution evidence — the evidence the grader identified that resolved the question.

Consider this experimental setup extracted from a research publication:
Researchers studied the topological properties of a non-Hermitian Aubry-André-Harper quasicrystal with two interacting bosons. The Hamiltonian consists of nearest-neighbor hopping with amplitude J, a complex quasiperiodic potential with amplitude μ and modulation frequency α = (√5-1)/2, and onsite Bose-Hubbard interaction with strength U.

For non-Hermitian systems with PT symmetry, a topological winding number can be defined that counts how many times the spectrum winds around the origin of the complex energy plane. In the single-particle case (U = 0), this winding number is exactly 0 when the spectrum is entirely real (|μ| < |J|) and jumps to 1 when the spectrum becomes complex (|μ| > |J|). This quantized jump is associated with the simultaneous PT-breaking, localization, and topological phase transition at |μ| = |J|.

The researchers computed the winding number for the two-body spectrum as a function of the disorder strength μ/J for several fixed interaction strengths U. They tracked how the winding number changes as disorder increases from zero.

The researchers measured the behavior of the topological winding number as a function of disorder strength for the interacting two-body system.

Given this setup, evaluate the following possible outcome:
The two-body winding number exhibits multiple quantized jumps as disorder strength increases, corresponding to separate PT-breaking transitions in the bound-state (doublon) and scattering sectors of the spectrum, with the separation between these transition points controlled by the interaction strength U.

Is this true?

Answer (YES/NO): NO